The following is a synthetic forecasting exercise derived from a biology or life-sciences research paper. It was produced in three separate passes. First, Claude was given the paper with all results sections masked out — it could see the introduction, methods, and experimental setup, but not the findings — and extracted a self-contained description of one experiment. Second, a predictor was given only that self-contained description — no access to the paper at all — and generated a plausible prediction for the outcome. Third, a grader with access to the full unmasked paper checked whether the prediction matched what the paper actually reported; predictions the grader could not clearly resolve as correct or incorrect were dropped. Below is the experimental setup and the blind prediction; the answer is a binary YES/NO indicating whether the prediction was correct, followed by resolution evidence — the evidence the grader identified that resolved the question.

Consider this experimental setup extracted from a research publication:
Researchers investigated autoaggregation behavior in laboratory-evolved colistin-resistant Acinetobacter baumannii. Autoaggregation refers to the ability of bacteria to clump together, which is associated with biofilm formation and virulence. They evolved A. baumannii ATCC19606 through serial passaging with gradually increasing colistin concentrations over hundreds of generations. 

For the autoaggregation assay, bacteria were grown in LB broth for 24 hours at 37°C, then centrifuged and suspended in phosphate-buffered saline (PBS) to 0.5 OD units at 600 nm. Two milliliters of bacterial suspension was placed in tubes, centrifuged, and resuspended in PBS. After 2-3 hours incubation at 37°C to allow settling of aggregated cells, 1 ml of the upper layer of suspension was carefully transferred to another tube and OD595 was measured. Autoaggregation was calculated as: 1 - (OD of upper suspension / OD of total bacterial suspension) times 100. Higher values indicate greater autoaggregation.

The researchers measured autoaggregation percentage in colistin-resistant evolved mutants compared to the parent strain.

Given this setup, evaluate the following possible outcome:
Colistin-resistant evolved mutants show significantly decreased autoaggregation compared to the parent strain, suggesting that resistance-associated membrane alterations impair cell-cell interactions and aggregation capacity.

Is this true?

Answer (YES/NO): NO